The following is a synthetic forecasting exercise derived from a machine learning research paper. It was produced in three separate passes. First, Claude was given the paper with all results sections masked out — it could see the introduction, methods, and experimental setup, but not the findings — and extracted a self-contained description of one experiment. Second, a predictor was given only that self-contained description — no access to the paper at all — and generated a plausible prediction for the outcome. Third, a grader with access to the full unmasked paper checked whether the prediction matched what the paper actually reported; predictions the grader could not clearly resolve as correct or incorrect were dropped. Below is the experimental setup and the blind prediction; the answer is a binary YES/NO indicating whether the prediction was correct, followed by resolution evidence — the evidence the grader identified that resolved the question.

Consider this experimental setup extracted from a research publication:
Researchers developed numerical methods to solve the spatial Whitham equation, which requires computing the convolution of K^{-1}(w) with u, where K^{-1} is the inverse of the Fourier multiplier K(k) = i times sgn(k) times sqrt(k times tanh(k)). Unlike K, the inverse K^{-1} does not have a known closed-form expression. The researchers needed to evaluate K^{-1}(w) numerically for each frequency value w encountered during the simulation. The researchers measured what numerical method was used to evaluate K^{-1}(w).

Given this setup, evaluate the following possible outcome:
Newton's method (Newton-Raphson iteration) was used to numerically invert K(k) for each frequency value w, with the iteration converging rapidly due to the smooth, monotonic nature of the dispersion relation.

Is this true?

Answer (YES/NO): YES